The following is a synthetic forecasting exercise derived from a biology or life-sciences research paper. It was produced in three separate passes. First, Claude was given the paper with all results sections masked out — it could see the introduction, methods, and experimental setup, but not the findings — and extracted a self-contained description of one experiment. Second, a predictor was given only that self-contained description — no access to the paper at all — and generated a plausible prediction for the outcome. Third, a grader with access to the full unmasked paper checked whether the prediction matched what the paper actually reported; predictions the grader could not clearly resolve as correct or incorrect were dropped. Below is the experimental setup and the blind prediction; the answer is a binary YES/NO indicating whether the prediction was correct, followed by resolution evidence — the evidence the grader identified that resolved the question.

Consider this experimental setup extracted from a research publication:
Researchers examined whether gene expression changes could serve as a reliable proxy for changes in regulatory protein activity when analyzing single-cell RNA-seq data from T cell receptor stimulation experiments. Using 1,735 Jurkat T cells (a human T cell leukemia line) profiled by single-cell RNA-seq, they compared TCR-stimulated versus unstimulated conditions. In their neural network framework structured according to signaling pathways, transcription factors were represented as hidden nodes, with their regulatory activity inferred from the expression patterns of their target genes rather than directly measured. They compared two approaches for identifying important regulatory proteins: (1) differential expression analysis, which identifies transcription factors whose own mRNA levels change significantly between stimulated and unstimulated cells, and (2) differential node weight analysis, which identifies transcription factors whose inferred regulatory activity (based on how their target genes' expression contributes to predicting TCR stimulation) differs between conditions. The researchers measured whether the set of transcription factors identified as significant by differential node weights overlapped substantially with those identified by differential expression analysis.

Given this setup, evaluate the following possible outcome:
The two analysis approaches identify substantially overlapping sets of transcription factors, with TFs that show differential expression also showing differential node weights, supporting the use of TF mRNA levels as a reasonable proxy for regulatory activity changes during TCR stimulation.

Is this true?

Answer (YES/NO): NO